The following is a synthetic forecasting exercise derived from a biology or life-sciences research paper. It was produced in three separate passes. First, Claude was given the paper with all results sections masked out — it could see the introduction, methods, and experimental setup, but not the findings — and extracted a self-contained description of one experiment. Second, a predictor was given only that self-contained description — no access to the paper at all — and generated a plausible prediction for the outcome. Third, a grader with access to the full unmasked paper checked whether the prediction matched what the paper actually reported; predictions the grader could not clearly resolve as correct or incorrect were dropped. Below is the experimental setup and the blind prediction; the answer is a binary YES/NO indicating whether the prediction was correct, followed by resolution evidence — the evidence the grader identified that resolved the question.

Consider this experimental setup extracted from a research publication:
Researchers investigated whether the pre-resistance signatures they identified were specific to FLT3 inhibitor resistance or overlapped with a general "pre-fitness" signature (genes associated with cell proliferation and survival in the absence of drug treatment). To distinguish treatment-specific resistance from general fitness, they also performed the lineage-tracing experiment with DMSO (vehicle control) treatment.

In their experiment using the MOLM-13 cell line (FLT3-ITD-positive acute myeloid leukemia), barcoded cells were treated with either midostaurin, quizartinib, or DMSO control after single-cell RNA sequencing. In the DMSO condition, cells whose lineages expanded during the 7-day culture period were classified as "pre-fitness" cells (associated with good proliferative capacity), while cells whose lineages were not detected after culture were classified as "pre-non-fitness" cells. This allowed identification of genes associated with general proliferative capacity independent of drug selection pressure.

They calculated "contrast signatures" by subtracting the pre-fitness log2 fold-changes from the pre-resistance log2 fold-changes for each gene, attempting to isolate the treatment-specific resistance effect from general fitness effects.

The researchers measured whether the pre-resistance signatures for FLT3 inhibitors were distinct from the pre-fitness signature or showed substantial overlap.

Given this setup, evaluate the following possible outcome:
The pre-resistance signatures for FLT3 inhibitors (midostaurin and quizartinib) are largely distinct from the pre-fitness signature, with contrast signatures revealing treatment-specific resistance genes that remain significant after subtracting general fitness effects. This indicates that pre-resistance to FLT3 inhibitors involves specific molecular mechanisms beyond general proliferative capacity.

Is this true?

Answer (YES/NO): NO